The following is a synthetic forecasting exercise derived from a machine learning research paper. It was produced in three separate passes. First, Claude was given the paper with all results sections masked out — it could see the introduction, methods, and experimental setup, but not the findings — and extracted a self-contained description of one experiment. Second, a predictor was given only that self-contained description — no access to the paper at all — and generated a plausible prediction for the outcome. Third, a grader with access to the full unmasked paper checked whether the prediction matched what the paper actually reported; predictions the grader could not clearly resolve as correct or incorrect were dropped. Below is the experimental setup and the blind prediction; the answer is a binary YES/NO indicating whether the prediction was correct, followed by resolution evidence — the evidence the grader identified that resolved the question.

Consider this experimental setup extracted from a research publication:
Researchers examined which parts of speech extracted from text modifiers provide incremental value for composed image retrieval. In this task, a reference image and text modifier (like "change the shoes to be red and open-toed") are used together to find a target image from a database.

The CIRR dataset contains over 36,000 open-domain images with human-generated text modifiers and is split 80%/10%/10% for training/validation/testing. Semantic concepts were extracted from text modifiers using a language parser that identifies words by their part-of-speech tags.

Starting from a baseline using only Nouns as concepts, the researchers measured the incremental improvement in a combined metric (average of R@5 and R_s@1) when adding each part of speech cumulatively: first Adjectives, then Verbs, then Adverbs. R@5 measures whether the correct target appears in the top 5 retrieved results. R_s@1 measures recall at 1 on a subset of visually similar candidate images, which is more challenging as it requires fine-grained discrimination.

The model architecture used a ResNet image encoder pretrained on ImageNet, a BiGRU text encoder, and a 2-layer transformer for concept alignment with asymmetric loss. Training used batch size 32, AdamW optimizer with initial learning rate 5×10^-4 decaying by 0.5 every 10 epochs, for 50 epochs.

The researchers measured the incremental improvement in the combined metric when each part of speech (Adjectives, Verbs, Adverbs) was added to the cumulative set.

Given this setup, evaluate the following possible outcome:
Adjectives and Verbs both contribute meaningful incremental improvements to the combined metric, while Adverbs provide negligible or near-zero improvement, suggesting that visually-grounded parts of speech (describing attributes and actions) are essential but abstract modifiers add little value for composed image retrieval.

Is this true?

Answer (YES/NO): NO